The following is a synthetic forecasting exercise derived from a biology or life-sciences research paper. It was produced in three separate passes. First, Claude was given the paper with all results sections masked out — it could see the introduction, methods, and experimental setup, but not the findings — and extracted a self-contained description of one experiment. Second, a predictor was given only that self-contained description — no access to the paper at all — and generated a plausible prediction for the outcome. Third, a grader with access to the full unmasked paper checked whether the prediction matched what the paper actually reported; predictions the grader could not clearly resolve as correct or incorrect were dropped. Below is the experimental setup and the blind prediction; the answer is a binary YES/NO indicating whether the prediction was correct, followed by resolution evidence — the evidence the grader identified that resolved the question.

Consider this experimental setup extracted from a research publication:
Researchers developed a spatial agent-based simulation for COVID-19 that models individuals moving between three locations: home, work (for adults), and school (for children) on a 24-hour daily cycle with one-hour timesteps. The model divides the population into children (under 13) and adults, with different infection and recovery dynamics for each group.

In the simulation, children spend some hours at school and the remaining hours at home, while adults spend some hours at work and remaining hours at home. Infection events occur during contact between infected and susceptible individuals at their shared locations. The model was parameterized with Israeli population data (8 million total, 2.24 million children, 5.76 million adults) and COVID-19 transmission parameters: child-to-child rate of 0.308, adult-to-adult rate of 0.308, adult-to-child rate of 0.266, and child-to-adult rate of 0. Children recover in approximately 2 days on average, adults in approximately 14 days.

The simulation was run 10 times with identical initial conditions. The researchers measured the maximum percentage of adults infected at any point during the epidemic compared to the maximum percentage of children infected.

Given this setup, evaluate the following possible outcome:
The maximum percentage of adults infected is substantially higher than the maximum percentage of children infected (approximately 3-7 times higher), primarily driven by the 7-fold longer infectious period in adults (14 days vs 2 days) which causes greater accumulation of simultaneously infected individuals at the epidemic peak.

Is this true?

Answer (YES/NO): NO